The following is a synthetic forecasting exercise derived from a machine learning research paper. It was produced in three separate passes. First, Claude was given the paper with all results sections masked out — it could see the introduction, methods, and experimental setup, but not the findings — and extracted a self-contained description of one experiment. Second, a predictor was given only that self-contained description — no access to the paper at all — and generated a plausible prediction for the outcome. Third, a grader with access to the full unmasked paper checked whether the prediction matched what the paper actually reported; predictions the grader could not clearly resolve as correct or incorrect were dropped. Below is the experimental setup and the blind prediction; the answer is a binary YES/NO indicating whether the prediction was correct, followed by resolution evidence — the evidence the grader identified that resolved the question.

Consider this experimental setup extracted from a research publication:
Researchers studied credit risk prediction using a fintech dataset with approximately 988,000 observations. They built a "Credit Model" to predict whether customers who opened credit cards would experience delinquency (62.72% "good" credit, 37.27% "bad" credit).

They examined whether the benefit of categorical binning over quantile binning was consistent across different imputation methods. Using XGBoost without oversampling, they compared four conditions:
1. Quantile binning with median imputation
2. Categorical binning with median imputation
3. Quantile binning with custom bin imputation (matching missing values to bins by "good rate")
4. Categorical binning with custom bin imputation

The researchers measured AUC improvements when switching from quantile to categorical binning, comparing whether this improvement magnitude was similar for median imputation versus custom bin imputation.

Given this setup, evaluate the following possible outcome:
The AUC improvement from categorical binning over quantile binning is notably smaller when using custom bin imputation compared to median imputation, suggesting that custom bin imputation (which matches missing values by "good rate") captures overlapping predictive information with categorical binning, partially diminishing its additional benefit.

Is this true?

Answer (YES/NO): NO